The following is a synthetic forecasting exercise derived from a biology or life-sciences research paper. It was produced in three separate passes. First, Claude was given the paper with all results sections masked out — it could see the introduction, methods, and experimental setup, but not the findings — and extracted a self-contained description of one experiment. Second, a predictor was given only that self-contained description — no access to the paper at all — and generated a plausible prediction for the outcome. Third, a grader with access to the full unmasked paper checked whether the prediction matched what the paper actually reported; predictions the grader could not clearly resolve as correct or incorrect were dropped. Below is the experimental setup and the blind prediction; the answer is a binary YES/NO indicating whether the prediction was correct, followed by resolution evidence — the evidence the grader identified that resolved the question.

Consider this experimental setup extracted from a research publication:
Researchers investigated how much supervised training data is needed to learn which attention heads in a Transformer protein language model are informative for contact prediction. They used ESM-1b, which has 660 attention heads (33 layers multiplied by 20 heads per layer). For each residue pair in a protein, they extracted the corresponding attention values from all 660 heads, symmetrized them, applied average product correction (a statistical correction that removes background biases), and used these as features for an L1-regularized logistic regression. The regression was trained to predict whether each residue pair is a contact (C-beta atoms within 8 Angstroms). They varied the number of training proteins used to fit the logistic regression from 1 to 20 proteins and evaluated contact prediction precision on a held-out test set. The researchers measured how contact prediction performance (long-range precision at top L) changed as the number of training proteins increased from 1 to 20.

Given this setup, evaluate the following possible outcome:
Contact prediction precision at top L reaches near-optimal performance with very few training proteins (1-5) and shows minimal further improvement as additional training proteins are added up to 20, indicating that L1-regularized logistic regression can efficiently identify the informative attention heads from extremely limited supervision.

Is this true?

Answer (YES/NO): YES